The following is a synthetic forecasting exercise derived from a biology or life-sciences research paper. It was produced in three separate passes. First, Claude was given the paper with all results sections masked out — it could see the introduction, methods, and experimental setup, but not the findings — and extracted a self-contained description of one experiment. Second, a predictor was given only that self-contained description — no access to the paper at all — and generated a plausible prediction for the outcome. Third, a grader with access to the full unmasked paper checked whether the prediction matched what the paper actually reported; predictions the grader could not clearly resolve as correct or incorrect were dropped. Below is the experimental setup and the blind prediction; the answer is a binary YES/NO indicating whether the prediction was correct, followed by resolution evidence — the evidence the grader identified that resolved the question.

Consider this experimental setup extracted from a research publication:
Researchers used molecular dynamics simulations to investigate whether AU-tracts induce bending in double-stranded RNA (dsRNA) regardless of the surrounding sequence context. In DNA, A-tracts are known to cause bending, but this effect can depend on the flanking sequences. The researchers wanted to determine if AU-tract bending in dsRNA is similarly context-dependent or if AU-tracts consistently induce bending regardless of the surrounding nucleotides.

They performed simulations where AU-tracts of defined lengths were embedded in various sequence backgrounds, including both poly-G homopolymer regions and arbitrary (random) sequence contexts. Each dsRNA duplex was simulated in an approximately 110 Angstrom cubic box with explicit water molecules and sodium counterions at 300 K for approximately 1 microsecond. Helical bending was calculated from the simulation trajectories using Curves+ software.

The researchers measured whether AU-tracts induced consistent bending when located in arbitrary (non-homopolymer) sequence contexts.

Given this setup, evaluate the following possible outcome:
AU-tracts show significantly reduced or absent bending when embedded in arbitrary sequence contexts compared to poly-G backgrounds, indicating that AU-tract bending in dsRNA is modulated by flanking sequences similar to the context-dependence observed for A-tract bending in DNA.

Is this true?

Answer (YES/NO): NO